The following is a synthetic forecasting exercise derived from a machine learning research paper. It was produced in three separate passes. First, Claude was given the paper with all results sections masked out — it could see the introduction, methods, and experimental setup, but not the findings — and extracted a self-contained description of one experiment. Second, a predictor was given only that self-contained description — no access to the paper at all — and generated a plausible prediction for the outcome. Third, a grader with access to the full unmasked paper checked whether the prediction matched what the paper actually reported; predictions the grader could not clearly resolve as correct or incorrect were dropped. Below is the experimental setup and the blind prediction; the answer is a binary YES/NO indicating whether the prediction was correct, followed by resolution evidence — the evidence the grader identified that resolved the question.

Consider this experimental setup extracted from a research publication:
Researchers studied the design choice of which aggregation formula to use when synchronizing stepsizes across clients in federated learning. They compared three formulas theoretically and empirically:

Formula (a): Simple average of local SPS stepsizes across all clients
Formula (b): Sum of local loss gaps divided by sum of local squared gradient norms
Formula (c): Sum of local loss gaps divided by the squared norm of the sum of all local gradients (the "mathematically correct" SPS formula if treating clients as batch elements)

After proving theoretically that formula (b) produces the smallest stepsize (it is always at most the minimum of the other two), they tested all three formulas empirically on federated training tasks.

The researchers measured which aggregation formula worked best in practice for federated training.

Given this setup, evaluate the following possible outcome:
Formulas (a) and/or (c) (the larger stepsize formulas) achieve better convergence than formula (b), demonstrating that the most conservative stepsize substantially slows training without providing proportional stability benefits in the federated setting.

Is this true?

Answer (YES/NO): NO